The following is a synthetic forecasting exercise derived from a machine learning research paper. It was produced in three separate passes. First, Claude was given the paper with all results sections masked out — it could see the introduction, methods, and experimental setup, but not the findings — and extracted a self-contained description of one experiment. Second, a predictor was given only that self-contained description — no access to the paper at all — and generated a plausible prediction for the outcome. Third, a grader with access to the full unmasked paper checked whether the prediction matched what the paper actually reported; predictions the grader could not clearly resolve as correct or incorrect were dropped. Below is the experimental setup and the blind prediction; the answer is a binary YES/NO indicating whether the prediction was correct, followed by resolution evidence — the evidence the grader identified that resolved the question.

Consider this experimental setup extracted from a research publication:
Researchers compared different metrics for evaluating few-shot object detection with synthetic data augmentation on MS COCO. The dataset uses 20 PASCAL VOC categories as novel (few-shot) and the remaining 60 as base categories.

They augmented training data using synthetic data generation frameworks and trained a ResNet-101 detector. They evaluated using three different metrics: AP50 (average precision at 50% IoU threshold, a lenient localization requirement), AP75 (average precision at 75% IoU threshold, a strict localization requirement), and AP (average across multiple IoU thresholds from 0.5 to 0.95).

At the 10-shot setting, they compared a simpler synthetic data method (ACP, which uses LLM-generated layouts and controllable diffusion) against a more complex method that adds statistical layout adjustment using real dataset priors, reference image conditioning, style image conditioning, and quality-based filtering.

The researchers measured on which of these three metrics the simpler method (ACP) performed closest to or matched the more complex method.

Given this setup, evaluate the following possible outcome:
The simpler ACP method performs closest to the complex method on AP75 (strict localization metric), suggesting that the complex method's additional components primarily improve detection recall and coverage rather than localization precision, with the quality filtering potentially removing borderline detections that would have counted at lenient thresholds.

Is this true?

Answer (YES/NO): YES